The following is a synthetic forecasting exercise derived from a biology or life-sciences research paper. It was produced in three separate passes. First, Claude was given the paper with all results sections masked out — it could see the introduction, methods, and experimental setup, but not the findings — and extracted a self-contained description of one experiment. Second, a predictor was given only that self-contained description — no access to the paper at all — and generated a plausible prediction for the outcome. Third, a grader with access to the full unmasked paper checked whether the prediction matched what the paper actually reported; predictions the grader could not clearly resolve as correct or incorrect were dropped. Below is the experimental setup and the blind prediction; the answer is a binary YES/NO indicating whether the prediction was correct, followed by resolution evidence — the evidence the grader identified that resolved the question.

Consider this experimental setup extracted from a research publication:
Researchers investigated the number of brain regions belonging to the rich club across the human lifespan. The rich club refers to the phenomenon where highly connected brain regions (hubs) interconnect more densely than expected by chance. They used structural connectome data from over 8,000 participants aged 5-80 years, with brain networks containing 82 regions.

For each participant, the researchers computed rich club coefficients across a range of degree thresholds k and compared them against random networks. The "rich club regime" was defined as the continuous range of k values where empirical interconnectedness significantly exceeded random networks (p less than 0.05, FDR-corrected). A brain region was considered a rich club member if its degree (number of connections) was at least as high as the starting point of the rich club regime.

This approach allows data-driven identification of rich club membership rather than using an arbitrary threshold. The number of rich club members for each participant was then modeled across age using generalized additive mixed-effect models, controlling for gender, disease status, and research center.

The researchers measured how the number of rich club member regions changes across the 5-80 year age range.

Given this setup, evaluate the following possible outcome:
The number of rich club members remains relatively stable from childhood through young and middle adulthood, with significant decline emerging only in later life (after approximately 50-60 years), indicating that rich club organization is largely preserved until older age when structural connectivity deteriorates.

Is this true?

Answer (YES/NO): NO